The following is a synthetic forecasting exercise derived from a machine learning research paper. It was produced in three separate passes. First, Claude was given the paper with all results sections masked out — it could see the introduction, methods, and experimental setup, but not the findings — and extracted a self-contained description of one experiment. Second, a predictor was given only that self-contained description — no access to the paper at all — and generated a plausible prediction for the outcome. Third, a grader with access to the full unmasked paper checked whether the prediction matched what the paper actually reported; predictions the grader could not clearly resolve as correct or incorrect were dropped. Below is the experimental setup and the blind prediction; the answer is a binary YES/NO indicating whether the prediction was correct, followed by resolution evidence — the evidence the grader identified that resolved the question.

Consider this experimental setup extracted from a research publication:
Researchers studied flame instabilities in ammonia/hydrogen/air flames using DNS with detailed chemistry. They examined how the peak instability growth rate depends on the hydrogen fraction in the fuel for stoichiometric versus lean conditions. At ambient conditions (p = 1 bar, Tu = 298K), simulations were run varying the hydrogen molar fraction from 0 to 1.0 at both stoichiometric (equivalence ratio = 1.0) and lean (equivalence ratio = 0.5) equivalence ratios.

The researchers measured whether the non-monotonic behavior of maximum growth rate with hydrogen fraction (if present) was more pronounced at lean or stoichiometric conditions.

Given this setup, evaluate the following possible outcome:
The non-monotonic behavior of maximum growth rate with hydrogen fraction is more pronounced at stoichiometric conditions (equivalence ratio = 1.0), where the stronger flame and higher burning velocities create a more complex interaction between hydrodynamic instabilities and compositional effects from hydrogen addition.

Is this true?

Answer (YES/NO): NO